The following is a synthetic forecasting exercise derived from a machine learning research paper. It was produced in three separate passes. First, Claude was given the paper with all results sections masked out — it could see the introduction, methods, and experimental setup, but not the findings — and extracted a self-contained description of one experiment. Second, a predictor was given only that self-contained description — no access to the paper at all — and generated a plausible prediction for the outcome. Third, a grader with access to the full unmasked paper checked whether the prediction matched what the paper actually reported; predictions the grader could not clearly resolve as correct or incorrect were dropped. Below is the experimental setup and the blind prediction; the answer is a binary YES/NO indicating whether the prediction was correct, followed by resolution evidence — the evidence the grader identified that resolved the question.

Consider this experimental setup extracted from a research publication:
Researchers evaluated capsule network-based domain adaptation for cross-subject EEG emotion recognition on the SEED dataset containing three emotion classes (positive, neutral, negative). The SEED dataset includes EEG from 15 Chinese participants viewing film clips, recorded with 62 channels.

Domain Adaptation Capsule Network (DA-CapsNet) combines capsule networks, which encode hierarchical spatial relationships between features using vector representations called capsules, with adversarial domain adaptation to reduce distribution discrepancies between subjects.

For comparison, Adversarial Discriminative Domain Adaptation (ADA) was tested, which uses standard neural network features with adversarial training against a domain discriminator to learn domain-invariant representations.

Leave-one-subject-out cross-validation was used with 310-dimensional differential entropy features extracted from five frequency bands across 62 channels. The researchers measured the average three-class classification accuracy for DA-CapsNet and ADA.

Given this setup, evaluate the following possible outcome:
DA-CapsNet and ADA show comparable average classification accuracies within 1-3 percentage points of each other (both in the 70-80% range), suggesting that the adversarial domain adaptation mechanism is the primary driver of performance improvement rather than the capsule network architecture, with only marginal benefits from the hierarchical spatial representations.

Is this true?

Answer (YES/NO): NO